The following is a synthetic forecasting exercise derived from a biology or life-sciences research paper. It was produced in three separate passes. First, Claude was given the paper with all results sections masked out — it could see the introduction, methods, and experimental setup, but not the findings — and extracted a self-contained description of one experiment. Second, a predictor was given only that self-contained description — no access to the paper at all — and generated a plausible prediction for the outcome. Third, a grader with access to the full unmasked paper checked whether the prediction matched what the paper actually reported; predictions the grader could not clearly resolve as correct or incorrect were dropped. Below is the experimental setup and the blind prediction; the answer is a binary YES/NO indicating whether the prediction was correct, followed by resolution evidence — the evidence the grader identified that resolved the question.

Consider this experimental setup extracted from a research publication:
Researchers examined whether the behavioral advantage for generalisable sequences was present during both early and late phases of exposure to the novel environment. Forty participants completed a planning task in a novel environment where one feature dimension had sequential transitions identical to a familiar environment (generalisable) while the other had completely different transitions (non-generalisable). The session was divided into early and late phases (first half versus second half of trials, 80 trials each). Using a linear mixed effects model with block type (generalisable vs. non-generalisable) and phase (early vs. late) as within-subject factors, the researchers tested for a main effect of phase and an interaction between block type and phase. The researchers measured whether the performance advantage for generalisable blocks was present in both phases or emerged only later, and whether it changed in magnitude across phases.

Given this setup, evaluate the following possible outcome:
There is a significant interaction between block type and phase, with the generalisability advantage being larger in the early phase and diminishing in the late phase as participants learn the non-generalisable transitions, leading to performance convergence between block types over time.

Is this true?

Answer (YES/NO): YES